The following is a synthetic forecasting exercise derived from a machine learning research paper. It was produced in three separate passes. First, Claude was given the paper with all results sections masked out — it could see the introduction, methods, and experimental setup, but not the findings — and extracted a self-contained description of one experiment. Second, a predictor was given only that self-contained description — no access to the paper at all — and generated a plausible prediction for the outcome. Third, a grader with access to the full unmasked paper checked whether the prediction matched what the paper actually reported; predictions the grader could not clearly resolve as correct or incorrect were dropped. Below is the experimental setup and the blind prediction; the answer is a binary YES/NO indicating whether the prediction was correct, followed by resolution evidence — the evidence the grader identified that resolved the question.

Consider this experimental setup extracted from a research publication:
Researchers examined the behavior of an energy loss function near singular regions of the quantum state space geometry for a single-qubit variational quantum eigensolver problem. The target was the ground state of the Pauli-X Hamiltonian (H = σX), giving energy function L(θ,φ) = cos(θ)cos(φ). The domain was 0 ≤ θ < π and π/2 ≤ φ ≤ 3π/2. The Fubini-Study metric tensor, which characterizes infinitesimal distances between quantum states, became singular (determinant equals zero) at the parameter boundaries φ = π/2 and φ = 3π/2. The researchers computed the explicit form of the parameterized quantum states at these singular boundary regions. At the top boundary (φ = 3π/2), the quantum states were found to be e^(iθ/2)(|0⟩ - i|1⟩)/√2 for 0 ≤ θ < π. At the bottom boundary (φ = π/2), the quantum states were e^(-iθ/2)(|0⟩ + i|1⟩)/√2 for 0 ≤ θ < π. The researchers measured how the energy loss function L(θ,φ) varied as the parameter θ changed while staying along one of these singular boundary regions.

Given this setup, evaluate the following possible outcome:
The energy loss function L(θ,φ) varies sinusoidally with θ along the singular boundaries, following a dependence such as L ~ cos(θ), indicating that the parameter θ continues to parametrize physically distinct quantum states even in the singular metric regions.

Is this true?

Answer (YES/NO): NO